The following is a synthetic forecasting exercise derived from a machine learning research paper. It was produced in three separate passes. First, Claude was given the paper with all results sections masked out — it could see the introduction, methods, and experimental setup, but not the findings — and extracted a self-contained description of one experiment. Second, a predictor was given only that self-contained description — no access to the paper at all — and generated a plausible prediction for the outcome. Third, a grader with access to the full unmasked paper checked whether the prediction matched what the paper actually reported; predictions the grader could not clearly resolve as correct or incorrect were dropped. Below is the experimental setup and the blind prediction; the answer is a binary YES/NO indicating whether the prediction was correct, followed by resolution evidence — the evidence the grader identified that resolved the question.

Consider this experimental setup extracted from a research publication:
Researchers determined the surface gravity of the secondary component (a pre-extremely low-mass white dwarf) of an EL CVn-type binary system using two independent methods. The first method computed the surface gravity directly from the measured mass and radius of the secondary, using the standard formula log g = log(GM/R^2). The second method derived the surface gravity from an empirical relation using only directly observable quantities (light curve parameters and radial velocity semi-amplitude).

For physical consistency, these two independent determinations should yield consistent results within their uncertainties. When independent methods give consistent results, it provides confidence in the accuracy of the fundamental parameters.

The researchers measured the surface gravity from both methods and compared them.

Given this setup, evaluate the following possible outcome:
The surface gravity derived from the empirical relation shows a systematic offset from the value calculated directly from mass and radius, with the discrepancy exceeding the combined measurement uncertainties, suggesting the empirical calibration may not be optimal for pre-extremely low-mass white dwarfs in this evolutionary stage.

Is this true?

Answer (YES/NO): NO